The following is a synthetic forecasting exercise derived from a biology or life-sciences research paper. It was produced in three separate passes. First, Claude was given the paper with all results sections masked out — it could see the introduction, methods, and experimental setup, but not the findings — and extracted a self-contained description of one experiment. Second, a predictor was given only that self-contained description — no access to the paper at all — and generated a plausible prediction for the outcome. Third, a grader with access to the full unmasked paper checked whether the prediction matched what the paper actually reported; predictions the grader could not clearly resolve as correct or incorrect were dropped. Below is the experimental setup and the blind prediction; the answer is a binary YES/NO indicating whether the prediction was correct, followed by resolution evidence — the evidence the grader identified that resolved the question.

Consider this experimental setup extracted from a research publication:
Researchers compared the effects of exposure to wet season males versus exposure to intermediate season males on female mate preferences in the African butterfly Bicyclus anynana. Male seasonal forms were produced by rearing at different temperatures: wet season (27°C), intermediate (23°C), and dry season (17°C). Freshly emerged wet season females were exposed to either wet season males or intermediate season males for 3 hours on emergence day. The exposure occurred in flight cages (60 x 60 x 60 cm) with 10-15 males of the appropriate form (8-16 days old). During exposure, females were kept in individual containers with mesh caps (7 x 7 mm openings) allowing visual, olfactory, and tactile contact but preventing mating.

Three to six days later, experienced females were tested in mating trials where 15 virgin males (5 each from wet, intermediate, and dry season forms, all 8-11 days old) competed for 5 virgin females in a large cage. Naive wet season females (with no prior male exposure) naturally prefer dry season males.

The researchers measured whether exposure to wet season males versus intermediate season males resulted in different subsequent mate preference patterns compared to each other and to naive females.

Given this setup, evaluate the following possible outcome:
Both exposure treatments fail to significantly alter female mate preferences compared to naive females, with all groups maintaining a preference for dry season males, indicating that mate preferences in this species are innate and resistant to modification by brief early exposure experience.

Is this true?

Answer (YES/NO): NO